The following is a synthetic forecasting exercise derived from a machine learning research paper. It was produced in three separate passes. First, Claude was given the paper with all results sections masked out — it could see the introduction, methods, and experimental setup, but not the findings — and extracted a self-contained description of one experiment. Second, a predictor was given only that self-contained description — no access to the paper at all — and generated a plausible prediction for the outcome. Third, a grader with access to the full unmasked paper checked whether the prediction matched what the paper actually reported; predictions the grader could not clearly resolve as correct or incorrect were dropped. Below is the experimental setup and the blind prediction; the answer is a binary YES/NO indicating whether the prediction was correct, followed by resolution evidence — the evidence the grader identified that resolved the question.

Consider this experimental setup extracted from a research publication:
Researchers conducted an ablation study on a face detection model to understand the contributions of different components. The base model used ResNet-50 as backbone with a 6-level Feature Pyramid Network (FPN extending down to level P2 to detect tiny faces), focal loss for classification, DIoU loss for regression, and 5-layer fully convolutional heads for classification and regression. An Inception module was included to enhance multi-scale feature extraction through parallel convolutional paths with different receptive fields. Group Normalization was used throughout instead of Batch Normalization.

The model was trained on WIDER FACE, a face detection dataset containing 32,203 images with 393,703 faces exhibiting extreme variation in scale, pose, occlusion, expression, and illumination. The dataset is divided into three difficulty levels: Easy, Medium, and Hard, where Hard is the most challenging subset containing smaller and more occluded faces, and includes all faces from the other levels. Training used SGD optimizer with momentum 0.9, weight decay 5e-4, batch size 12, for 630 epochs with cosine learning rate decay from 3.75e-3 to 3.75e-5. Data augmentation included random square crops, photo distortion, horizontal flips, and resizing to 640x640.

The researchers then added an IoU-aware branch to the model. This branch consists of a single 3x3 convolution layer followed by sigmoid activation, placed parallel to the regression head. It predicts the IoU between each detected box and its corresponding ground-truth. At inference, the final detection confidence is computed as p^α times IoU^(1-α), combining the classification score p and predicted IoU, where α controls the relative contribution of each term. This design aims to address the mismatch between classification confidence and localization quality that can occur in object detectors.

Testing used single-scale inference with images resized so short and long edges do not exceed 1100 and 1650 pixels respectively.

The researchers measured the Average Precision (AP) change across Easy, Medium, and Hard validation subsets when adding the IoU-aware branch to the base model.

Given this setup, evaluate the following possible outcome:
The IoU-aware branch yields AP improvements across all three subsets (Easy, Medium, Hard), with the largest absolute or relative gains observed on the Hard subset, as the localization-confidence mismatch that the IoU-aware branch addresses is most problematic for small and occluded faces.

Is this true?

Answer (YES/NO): NO